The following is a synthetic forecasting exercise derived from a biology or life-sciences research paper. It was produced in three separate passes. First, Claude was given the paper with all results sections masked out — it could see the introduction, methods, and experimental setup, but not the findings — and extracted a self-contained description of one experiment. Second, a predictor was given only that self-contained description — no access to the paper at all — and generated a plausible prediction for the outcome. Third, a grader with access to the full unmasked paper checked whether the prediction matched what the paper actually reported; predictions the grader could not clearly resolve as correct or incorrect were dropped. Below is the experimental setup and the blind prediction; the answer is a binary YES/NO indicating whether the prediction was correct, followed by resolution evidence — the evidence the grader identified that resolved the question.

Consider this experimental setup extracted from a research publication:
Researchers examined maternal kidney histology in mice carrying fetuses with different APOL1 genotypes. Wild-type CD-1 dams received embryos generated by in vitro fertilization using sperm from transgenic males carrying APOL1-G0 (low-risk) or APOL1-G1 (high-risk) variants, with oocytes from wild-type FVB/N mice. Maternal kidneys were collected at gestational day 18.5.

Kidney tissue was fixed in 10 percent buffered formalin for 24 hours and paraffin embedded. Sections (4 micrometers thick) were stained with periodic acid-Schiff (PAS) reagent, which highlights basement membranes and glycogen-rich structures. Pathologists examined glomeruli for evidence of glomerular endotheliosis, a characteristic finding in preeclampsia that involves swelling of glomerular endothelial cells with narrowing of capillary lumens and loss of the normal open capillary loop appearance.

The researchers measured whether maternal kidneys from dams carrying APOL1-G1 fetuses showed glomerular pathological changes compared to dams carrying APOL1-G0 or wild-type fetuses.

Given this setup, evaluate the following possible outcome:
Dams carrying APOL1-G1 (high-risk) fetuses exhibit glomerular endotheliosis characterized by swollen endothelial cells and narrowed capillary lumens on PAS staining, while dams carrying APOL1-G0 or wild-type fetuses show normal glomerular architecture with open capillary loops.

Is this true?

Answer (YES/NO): NO